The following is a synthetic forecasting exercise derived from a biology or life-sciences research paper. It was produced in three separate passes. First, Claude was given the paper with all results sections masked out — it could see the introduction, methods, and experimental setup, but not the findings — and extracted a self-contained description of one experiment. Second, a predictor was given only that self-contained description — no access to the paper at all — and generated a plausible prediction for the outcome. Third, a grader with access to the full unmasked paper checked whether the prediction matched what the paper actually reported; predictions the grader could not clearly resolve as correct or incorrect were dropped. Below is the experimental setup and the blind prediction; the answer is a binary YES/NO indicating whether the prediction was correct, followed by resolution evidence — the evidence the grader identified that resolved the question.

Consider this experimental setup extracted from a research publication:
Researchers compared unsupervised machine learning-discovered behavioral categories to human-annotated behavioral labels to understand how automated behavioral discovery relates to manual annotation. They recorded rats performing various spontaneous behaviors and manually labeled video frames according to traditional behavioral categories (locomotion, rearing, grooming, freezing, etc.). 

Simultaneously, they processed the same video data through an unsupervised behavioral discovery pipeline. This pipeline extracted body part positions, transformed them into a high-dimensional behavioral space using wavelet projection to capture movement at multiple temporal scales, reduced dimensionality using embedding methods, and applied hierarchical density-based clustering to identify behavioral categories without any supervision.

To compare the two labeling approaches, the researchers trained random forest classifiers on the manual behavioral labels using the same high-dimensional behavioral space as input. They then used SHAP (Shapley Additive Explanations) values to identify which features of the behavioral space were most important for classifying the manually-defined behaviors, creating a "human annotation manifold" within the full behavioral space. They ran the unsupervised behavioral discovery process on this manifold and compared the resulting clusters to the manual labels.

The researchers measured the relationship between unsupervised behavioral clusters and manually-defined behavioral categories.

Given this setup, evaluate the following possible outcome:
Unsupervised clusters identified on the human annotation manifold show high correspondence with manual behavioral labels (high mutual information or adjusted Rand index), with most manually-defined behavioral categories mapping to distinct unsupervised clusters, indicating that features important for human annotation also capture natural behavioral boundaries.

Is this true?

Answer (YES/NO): NO